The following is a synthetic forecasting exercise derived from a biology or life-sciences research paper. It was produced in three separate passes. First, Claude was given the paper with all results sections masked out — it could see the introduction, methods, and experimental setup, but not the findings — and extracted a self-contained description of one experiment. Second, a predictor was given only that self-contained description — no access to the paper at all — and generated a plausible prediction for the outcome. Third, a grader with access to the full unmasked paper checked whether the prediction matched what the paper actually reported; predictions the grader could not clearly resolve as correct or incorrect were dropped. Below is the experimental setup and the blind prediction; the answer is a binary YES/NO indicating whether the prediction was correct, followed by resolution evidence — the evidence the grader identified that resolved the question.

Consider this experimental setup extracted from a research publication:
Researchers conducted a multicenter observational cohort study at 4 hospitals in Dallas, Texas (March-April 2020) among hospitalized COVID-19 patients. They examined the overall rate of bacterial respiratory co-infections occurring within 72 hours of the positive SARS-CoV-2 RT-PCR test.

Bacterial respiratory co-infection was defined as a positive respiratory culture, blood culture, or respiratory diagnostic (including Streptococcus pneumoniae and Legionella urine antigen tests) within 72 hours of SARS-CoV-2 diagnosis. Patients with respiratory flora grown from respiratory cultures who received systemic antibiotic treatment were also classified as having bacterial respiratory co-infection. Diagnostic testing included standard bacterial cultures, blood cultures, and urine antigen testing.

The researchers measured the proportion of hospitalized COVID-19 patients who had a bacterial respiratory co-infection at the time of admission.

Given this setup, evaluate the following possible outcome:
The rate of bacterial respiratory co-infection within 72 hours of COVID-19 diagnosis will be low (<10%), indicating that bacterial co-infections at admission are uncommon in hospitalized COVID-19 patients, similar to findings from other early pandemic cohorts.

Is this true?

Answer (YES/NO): YES